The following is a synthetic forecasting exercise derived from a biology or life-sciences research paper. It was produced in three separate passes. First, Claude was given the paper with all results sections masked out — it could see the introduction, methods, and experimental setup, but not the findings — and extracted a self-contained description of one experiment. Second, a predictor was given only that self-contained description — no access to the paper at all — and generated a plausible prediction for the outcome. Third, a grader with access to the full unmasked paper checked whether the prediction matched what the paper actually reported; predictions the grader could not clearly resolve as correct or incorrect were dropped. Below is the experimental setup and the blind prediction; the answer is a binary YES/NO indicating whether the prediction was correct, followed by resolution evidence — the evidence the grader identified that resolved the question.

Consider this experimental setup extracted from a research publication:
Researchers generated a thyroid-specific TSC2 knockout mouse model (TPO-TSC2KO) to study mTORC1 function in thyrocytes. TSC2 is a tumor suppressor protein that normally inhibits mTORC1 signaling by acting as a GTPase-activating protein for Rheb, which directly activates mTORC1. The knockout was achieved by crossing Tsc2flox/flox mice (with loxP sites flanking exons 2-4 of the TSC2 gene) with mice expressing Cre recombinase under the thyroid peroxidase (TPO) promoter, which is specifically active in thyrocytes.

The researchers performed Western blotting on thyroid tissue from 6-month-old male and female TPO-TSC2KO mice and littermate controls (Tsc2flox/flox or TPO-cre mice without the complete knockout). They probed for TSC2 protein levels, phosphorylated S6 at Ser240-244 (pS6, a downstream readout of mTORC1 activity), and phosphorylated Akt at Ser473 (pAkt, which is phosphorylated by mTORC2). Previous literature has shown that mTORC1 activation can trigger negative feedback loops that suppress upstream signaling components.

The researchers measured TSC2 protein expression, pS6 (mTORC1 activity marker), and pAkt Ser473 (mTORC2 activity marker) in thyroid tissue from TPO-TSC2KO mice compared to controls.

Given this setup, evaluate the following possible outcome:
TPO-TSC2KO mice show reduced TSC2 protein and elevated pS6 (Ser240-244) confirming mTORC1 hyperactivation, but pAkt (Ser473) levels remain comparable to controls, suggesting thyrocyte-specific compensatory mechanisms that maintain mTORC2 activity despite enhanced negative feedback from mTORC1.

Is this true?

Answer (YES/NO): NO